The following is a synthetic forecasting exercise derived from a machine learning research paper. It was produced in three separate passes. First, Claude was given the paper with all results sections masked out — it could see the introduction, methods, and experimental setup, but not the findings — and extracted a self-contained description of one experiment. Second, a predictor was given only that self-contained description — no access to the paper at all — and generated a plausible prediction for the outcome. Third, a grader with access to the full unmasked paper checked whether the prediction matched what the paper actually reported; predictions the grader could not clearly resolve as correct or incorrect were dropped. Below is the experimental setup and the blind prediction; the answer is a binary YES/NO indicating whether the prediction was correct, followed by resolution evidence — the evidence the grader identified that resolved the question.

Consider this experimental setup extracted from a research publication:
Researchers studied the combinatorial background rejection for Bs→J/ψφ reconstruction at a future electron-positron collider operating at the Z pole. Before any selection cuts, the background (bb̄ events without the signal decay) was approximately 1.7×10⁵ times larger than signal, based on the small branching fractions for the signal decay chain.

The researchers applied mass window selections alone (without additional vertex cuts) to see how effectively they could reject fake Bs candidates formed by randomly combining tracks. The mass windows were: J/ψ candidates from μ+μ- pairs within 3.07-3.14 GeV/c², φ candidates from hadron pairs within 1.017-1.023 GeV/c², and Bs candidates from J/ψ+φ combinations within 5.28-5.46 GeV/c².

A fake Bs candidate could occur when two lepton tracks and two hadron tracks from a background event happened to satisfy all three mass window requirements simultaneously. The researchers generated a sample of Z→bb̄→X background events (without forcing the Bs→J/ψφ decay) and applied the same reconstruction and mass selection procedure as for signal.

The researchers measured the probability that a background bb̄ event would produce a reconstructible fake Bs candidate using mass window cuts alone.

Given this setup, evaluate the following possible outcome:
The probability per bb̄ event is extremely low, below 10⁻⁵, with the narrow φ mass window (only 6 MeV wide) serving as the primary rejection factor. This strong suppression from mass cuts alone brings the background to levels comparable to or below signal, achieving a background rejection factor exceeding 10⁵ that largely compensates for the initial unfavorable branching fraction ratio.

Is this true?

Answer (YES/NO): YES